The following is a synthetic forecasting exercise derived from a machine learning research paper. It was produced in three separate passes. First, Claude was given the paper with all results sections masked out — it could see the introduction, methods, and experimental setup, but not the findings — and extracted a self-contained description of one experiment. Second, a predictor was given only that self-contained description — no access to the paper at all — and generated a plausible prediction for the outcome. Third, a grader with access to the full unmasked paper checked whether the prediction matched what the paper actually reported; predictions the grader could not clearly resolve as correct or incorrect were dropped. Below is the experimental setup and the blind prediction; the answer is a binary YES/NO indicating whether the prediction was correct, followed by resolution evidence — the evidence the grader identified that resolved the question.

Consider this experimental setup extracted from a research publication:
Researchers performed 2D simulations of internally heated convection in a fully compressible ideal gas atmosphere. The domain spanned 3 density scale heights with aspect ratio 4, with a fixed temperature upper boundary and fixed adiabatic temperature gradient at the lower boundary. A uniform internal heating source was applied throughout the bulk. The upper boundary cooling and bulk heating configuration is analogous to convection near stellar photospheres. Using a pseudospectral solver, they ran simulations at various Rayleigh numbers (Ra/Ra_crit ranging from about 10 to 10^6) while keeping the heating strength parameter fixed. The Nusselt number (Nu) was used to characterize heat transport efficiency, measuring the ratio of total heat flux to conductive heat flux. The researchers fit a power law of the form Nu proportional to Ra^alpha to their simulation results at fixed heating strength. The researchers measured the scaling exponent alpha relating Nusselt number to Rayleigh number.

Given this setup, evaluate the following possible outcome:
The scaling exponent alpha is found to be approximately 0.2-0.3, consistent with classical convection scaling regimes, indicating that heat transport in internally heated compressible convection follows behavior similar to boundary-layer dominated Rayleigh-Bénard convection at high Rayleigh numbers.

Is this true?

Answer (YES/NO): NO